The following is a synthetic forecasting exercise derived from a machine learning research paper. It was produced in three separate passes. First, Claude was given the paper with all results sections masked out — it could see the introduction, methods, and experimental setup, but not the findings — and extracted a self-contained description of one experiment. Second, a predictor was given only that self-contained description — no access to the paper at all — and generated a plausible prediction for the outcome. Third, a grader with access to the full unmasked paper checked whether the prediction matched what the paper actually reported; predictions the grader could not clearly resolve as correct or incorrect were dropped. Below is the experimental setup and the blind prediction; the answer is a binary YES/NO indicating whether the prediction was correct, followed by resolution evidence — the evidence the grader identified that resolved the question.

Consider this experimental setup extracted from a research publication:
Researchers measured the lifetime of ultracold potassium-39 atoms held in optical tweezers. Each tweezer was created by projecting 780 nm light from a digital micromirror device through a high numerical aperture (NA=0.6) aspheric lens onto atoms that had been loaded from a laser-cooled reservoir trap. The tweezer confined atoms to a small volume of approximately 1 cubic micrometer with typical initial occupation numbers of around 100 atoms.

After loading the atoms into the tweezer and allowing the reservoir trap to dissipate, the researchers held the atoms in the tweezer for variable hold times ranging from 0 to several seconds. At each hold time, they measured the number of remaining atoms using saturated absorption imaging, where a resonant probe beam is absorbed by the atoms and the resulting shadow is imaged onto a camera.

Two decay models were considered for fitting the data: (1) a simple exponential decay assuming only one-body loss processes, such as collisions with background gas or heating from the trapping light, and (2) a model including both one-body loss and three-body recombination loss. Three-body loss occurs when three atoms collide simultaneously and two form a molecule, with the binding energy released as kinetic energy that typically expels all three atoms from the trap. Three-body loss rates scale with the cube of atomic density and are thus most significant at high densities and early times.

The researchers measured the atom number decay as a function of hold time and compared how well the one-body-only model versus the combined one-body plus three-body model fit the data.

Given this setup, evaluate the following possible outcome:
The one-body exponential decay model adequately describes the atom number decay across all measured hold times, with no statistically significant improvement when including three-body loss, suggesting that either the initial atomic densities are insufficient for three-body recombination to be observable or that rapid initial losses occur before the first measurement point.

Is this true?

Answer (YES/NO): NO